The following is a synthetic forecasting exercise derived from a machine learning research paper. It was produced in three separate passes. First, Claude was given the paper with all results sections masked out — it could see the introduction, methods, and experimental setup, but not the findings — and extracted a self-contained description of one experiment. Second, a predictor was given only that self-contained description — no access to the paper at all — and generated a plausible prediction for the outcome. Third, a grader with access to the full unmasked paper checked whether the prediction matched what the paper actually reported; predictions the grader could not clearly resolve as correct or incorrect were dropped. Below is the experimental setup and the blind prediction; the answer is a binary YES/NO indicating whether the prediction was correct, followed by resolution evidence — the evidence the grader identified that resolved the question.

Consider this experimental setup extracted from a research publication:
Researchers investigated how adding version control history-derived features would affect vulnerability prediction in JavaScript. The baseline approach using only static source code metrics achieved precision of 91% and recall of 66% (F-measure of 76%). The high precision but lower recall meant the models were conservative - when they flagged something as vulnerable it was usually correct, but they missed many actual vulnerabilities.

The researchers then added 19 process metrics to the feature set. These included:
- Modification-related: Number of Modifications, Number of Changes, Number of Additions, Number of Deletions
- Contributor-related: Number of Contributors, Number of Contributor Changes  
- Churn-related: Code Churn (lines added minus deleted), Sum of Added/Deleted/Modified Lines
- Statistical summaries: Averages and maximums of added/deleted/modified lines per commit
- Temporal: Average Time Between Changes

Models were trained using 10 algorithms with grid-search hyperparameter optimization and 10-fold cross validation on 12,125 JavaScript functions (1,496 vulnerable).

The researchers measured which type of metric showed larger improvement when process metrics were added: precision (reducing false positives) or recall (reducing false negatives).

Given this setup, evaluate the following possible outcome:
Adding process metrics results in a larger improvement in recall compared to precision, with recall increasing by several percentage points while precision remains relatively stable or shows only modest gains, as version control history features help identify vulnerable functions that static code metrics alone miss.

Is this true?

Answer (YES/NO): YES